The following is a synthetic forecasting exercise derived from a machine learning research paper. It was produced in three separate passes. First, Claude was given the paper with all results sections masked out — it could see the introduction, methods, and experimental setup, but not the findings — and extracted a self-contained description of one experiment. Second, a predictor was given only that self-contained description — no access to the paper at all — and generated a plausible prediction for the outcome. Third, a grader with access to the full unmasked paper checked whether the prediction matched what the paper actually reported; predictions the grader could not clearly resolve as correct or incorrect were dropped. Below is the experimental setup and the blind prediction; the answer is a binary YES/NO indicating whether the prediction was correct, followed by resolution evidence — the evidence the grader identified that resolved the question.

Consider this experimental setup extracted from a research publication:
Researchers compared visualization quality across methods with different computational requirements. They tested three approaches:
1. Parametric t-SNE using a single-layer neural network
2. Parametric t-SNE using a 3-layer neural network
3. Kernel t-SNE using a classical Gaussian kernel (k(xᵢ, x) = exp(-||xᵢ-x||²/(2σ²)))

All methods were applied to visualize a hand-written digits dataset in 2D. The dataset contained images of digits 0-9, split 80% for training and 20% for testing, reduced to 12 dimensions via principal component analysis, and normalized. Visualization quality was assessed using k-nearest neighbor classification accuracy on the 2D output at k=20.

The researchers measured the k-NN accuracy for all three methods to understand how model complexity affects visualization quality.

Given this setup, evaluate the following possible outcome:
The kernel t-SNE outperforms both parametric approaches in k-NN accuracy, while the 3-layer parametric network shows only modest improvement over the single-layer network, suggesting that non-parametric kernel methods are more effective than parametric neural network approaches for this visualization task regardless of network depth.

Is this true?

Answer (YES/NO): NO